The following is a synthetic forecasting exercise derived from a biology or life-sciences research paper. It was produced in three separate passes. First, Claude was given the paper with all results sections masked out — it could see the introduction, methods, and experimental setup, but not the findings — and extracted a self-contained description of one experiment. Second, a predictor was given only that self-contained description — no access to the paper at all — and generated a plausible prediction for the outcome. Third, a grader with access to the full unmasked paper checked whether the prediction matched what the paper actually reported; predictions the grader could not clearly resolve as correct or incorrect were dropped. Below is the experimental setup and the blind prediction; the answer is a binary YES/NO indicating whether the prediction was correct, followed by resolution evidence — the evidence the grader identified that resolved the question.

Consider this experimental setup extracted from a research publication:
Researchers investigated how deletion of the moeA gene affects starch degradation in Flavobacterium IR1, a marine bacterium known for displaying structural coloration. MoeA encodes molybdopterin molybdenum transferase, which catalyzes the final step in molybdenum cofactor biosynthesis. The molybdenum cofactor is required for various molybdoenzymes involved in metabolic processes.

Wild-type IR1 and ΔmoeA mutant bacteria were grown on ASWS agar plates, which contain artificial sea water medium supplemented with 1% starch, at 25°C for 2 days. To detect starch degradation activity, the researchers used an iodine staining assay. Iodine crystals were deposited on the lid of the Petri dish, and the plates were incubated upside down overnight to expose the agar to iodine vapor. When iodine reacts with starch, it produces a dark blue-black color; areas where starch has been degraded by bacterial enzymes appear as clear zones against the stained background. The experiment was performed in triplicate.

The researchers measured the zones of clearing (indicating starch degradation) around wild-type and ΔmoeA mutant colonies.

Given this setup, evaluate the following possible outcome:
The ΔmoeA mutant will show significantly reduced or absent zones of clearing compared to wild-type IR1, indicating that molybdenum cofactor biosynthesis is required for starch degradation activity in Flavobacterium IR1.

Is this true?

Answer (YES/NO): NO